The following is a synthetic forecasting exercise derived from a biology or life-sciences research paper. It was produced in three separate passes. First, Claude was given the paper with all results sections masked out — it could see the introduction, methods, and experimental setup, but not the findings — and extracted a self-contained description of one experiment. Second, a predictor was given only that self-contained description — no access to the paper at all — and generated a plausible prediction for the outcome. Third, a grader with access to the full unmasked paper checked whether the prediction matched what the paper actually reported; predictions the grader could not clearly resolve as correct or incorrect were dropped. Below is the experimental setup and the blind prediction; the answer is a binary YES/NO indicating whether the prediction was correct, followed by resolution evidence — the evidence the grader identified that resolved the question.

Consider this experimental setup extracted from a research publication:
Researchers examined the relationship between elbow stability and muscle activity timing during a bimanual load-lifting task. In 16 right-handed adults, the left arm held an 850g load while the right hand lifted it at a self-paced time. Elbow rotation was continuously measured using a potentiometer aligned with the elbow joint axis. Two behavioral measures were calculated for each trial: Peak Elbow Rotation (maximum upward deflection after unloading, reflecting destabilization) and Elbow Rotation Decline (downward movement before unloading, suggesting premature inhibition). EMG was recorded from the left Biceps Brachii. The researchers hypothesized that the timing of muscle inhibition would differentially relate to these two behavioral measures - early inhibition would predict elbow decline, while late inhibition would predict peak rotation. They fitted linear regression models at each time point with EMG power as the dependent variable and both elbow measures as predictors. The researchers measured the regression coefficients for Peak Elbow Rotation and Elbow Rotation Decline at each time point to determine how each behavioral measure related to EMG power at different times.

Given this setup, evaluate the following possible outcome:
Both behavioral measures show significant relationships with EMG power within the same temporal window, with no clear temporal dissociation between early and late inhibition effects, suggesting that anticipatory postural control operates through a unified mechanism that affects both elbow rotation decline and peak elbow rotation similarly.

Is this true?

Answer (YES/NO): NO